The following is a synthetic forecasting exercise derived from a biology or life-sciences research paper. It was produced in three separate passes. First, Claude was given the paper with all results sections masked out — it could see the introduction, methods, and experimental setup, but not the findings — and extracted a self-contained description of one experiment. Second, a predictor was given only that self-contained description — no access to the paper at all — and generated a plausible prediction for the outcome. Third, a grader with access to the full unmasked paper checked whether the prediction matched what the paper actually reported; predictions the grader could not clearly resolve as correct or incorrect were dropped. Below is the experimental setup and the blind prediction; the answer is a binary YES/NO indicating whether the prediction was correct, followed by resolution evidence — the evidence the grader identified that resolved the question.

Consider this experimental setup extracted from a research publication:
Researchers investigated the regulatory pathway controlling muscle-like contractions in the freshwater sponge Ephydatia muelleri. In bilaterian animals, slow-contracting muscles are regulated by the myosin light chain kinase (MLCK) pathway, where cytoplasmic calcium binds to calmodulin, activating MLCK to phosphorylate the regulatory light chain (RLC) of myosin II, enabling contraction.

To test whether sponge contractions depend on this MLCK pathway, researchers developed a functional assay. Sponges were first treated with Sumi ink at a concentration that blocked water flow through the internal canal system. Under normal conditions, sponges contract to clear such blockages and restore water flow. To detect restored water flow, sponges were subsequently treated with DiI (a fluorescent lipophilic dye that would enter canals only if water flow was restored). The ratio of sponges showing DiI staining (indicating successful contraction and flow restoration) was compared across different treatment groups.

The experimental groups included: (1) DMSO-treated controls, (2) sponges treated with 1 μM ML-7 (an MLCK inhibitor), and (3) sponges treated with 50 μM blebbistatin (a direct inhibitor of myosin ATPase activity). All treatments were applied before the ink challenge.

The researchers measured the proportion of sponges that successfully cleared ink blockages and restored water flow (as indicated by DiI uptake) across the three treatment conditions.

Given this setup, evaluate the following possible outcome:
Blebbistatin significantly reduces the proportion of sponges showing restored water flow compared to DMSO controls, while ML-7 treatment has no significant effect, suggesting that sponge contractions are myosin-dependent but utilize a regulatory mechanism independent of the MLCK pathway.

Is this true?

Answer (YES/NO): NO